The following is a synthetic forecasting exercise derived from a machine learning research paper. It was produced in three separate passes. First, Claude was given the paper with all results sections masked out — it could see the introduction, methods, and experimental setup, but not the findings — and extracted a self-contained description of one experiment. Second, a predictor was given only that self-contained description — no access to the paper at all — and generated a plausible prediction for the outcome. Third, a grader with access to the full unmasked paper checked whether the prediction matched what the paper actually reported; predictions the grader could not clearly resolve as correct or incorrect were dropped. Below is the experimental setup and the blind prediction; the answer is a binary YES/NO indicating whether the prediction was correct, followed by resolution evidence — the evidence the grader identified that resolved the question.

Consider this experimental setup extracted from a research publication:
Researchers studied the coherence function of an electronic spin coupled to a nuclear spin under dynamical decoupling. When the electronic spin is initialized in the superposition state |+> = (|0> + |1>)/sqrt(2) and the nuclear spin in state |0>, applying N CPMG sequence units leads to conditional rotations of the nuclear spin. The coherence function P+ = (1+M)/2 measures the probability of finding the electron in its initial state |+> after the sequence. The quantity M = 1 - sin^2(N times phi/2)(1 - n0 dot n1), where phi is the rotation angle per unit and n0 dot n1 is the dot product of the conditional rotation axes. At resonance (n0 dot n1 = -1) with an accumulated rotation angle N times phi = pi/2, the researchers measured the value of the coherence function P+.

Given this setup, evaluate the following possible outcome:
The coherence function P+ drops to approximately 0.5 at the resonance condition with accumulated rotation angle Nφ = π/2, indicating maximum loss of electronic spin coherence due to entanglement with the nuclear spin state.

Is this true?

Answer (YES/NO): YES